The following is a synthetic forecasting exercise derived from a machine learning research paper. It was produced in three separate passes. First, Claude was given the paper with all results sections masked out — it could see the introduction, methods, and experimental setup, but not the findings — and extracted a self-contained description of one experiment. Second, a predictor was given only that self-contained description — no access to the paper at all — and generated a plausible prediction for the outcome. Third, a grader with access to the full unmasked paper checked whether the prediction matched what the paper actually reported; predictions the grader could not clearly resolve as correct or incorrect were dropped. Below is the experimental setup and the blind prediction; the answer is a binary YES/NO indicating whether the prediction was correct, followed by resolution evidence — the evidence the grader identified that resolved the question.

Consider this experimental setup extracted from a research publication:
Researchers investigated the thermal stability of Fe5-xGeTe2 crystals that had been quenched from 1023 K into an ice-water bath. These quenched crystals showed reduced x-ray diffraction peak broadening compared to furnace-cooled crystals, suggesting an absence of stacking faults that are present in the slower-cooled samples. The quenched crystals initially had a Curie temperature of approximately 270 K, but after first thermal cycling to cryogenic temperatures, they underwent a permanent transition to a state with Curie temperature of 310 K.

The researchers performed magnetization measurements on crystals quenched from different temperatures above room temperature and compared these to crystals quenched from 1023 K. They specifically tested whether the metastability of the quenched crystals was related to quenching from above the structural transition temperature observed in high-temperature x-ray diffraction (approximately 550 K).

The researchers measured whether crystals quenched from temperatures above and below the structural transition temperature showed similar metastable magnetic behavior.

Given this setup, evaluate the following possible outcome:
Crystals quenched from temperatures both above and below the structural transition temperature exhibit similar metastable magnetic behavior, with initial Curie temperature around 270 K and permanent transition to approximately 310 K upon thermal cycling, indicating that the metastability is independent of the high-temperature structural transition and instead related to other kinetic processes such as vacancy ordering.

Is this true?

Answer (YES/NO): NO